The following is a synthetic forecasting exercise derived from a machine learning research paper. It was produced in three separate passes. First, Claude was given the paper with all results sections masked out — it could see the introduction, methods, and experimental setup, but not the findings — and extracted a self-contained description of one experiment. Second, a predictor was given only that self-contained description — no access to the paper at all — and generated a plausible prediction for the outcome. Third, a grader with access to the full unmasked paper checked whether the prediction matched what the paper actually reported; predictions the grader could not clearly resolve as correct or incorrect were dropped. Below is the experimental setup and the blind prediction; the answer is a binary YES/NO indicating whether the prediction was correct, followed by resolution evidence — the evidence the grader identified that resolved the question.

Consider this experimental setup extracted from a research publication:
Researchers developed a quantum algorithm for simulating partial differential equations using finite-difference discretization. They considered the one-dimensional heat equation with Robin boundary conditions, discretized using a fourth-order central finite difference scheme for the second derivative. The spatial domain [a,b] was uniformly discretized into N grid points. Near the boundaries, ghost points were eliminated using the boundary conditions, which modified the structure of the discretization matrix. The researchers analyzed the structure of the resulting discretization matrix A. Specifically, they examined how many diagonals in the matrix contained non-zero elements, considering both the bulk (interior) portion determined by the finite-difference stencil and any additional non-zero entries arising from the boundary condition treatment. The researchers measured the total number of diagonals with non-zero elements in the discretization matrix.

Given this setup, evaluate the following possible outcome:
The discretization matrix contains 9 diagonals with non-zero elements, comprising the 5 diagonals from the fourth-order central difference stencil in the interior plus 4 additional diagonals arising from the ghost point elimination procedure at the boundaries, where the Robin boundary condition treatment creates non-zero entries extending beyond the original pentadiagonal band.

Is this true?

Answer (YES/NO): NO